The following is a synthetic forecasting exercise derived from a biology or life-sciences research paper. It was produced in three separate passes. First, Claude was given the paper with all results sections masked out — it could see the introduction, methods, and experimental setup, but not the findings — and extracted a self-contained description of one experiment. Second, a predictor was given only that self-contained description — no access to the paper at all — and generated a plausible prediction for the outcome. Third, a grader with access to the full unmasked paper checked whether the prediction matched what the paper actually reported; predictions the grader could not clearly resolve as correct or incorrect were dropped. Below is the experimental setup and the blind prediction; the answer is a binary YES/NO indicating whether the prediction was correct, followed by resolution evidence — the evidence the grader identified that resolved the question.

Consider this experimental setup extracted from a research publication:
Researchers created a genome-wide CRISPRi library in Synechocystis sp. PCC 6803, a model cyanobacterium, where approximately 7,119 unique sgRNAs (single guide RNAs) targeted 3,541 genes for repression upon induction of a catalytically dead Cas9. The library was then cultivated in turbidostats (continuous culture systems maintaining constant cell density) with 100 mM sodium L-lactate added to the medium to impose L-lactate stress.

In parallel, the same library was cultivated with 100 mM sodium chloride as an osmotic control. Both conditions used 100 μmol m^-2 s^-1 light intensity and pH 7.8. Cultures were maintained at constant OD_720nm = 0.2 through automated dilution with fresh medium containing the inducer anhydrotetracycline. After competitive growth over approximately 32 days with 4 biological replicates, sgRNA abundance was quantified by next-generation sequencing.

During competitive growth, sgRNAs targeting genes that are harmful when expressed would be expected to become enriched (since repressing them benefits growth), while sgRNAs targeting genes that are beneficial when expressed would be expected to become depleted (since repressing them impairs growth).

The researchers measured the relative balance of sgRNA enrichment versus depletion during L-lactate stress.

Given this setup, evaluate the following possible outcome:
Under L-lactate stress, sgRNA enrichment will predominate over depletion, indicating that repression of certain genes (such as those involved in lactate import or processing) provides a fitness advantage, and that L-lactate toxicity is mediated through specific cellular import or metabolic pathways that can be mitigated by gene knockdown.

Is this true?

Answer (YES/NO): NO